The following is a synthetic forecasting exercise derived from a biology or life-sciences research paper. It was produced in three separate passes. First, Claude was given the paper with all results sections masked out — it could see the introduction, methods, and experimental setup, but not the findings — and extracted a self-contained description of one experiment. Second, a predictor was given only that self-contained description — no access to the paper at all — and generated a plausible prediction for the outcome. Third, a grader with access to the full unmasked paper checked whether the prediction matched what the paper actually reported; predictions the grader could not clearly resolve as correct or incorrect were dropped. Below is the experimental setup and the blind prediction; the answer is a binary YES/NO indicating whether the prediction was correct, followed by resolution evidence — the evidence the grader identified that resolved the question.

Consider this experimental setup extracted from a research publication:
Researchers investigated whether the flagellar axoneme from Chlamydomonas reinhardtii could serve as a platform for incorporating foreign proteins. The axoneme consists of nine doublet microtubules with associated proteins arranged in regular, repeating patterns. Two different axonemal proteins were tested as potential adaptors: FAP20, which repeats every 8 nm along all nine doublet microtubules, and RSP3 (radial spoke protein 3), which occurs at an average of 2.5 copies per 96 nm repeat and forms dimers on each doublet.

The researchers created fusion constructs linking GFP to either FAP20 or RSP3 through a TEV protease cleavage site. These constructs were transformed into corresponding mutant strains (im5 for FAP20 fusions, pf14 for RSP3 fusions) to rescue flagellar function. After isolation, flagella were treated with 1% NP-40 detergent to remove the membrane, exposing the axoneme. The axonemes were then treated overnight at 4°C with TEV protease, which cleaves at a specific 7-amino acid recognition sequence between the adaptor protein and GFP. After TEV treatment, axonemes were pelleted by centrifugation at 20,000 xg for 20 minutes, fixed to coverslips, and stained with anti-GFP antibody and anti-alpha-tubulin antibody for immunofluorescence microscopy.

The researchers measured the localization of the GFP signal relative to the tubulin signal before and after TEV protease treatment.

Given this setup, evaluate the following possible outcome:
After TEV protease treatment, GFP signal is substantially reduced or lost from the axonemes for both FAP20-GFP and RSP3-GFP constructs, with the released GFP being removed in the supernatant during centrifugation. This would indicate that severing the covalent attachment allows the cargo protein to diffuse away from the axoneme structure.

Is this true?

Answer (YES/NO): NO